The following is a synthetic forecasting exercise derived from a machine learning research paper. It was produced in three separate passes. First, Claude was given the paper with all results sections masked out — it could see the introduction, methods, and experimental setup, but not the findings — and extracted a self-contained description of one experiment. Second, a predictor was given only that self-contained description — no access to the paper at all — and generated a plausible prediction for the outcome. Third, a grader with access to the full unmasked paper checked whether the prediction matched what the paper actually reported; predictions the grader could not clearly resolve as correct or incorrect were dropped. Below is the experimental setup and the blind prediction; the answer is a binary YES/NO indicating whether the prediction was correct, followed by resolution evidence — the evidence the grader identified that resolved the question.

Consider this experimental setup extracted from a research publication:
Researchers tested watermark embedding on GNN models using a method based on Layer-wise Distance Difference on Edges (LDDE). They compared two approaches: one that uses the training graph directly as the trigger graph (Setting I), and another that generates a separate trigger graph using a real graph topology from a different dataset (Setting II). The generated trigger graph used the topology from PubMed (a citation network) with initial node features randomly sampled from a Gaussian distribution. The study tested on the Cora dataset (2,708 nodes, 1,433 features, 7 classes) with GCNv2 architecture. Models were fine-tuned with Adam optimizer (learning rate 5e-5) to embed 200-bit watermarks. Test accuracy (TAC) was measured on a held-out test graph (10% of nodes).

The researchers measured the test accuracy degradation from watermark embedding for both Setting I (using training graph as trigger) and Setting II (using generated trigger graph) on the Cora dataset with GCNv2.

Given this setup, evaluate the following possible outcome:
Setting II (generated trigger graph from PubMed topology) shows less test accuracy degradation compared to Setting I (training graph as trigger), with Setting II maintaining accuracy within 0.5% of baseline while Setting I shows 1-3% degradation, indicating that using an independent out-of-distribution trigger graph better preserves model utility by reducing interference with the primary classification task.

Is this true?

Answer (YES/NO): NO